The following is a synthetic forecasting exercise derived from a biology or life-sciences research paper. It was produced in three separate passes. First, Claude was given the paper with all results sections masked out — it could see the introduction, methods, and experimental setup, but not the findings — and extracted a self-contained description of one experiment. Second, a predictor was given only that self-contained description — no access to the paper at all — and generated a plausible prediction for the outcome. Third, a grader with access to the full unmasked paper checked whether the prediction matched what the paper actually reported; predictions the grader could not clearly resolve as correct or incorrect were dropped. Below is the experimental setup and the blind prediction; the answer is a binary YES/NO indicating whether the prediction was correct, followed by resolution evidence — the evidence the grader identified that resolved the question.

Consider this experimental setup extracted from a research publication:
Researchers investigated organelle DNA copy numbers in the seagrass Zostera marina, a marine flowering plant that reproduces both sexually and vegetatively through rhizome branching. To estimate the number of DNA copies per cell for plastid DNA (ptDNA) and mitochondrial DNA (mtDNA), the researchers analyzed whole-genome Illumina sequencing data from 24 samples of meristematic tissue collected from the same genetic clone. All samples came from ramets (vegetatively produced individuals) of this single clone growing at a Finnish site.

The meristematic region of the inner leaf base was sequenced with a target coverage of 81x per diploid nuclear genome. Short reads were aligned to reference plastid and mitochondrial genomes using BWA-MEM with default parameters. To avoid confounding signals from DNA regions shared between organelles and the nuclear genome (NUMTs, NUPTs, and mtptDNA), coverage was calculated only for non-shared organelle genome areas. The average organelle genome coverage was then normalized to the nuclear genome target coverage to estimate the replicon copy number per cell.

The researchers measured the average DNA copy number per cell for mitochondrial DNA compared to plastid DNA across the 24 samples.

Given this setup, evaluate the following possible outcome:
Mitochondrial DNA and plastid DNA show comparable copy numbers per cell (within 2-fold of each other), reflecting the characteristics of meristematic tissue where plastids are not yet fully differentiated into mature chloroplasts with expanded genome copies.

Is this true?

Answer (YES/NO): NO